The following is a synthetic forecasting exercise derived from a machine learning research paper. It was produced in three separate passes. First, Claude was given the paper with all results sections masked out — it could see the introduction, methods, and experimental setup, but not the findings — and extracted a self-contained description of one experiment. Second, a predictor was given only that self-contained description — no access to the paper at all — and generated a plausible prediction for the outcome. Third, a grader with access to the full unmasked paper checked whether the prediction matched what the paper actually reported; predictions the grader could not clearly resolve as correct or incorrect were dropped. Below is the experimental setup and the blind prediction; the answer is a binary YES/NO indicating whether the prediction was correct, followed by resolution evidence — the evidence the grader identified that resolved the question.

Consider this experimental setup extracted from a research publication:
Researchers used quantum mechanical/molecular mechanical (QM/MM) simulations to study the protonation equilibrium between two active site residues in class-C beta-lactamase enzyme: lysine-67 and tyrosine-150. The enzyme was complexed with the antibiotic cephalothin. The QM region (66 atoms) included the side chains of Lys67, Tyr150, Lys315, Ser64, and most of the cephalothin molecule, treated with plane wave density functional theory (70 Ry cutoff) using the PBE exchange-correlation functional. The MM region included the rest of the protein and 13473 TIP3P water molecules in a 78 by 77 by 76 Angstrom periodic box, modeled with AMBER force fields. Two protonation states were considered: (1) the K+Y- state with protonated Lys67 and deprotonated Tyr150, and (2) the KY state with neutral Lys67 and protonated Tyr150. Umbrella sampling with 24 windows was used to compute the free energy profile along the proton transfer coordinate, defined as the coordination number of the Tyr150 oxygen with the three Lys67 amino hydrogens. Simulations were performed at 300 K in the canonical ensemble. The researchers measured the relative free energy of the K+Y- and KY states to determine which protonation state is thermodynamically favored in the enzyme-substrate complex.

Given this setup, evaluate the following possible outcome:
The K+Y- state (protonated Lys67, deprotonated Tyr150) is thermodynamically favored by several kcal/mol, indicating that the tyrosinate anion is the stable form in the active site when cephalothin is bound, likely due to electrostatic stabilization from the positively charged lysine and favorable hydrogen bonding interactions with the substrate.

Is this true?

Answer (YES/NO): NO